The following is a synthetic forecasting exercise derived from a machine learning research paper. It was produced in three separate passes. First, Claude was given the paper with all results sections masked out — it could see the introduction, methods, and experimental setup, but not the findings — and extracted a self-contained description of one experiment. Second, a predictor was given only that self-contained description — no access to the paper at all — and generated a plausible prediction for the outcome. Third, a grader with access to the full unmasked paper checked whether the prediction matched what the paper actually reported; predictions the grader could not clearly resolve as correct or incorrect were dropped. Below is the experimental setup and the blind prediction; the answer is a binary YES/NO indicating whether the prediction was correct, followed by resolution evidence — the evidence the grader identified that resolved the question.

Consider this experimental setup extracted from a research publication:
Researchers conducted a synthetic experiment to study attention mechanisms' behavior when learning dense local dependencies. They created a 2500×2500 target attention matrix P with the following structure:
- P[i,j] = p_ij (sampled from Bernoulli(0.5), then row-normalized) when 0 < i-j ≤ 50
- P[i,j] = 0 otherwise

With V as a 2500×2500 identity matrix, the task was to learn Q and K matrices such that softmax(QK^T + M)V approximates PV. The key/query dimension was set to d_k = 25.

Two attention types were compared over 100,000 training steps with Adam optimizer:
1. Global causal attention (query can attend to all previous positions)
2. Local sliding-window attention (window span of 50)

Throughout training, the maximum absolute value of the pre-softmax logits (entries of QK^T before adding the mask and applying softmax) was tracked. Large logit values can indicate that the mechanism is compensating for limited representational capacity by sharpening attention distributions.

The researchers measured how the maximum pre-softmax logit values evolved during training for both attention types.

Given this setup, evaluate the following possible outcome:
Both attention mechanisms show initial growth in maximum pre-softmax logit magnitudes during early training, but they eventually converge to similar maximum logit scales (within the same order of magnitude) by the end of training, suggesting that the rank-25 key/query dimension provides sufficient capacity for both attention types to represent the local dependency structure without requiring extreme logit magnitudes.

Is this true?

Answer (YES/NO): NO